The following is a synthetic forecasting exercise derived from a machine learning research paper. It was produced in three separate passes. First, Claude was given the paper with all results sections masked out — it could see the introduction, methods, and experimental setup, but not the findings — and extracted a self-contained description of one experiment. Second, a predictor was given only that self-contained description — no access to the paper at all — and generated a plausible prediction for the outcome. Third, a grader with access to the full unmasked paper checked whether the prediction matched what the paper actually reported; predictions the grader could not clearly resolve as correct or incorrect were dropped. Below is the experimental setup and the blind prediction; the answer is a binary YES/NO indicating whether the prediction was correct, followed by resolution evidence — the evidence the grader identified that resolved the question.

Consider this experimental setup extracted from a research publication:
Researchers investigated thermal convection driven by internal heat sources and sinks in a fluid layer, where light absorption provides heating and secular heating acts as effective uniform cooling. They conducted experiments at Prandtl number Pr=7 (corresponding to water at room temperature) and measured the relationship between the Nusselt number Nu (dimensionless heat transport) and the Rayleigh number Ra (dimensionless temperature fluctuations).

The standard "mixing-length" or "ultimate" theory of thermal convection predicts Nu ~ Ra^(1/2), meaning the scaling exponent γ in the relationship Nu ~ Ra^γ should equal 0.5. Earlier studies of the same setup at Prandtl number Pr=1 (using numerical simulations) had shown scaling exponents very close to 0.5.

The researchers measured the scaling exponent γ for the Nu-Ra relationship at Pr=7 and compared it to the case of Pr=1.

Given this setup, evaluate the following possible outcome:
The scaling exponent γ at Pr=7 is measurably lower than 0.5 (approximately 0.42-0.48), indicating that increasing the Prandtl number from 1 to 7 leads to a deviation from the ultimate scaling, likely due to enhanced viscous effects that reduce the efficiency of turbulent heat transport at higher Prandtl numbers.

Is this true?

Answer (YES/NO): NO